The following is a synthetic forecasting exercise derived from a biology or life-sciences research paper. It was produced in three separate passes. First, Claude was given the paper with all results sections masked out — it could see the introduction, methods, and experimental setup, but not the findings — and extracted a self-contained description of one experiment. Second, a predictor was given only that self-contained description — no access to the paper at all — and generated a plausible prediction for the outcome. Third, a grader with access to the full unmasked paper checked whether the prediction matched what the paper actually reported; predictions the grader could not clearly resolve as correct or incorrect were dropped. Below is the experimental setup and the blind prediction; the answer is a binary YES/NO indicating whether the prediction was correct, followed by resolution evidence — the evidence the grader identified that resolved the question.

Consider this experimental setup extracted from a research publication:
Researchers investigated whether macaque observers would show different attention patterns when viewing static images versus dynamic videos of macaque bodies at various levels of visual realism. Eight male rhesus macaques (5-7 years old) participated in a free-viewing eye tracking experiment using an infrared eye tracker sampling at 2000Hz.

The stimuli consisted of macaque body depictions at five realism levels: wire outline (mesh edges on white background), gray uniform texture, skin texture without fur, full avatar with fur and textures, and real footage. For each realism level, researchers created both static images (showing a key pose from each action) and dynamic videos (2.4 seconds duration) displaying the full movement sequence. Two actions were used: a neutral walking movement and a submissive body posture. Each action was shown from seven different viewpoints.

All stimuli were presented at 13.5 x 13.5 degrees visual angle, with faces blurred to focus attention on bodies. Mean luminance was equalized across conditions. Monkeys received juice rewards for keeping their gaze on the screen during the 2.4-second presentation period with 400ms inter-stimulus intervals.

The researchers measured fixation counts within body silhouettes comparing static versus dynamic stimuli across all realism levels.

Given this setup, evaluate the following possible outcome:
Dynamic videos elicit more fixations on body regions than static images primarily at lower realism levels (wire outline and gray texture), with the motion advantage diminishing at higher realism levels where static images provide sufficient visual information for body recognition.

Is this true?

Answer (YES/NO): NO